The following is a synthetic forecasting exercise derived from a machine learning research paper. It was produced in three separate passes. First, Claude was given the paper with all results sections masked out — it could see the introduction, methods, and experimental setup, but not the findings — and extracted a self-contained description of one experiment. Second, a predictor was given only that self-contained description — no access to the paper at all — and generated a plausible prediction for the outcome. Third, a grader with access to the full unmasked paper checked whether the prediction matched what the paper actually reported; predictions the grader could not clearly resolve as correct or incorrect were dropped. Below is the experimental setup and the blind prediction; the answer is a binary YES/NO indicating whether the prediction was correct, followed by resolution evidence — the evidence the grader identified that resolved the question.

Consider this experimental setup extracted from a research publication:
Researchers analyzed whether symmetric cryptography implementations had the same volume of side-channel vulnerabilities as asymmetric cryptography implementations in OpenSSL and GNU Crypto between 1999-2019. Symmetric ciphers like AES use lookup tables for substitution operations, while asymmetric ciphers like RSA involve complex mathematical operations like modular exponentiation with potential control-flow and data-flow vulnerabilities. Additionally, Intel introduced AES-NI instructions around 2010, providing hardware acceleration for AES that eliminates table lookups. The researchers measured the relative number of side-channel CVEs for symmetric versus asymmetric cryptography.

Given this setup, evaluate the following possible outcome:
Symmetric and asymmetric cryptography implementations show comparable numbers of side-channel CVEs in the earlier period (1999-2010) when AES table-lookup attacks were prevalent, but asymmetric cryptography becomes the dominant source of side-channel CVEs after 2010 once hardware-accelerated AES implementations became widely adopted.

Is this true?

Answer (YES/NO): NO